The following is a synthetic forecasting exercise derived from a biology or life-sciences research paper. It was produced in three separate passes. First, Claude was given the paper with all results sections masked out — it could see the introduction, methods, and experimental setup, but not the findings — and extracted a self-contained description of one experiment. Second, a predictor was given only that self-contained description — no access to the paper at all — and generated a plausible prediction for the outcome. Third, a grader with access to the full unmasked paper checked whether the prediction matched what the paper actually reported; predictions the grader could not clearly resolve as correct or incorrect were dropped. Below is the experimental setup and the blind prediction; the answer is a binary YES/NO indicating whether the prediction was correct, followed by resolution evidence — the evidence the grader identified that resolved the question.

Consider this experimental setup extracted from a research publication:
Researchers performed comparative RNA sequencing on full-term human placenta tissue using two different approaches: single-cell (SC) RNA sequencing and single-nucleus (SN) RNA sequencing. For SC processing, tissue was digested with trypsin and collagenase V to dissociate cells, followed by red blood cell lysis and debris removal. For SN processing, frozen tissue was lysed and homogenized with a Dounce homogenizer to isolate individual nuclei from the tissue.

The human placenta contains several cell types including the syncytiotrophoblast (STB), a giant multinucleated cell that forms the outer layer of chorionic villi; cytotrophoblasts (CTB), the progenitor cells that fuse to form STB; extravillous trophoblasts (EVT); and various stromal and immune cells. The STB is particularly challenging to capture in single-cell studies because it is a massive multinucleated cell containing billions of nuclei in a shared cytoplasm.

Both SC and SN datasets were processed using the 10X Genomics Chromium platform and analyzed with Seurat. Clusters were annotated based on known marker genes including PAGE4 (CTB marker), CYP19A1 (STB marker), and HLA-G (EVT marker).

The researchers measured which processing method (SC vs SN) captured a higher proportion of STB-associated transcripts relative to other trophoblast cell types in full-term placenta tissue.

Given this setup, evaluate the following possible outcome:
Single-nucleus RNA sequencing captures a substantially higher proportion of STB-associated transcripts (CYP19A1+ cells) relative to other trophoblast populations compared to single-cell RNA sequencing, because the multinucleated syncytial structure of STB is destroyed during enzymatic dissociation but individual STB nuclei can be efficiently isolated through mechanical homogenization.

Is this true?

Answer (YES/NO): YES